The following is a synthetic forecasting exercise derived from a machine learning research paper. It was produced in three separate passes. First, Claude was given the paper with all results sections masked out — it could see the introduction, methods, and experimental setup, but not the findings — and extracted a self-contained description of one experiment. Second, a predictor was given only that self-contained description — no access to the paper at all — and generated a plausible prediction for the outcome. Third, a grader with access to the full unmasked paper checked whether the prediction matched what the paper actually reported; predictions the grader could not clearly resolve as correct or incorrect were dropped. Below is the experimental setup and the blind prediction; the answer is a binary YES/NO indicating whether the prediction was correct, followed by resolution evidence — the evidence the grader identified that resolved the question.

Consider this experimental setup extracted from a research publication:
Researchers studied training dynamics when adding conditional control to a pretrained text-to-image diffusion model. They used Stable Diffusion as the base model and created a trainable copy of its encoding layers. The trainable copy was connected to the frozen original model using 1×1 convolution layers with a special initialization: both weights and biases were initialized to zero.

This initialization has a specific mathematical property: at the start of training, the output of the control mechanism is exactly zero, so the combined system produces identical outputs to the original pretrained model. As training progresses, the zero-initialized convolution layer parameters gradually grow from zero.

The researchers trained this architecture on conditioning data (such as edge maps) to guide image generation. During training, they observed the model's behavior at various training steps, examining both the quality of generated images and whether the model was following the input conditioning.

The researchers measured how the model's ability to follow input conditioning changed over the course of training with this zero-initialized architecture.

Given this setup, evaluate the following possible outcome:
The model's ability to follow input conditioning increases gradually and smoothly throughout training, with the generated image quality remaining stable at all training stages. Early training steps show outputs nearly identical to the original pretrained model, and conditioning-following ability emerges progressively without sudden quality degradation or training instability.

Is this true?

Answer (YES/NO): NO